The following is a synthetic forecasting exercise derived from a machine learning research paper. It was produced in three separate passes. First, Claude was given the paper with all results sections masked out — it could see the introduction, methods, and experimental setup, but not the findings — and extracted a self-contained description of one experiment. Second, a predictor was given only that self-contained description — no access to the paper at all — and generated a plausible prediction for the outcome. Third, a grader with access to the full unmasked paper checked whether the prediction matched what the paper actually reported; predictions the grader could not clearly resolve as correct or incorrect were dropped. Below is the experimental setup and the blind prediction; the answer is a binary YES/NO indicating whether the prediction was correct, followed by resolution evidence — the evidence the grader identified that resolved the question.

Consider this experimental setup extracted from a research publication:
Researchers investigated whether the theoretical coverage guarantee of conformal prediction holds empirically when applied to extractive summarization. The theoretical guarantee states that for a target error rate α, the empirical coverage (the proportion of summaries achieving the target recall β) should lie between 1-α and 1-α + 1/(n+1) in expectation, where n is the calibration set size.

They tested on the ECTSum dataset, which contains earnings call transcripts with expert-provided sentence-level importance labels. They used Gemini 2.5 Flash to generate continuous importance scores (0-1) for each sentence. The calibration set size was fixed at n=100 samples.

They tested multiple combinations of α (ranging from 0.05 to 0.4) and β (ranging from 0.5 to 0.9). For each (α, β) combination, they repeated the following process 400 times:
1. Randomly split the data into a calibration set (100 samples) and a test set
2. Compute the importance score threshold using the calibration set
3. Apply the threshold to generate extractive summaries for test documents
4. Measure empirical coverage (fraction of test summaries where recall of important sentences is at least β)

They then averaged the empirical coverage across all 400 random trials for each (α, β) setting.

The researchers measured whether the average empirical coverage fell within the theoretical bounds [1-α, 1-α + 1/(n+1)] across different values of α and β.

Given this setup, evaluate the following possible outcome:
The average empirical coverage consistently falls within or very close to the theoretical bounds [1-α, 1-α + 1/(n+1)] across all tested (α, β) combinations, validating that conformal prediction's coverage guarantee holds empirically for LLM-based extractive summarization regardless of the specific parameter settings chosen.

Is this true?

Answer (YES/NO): YES